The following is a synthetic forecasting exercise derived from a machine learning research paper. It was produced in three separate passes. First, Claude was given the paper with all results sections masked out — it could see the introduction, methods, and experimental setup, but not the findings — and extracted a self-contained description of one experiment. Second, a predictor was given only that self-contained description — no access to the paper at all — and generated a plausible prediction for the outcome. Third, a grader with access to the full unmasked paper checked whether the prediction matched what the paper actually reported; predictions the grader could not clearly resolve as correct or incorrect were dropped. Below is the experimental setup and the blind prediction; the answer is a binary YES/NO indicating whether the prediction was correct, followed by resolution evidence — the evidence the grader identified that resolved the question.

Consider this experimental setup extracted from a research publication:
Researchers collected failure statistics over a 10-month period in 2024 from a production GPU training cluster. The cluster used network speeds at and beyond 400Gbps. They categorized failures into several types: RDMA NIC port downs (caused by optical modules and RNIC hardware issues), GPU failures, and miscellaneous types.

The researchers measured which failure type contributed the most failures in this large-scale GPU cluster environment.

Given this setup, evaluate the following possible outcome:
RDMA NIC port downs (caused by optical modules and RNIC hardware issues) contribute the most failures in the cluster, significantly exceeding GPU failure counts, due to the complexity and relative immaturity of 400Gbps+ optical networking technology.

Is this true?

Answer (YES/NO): YES